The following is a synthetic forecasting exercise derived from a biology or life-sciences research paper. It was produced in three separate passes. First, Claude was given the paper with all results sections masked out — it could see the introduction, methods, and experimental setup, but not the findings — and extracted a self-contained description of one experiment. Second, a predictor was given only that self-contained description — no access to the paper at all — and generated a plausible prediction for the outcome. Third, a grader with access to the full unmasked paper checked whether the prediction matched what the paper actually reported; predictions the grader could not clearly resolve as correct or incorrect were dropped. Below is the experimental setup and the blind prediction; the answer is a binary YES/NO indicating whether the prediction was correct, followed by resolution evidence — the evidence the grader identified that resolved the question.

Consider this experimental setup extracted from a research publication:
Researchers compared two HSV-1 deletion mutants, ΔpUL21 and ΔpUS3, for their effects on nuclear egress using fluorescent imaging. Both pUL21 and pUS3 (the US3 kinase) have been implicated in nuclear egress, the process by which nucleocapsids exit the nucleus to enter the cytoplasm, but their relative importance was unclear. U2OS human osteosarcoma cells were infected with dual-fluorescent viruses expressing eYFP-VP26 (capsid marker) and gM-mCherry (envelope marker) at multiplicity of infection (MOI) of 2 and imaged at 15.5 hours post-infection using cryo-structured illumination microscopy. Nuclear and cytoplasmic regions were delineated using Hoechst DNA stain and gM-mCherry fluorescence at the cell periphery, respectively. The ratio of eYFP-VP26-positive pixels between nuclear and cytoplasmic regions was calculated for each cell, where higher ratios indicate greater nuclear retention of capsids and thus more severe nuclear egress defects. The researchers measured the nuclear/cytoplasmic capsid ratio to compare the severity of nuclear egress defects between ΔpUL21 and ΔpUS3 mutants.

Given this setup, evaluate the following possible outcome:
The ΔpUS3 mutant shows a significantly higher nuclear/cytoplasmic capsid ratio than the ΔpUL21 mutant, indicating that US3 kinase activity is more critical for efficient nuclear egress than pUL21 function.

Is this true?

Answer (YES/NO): NO